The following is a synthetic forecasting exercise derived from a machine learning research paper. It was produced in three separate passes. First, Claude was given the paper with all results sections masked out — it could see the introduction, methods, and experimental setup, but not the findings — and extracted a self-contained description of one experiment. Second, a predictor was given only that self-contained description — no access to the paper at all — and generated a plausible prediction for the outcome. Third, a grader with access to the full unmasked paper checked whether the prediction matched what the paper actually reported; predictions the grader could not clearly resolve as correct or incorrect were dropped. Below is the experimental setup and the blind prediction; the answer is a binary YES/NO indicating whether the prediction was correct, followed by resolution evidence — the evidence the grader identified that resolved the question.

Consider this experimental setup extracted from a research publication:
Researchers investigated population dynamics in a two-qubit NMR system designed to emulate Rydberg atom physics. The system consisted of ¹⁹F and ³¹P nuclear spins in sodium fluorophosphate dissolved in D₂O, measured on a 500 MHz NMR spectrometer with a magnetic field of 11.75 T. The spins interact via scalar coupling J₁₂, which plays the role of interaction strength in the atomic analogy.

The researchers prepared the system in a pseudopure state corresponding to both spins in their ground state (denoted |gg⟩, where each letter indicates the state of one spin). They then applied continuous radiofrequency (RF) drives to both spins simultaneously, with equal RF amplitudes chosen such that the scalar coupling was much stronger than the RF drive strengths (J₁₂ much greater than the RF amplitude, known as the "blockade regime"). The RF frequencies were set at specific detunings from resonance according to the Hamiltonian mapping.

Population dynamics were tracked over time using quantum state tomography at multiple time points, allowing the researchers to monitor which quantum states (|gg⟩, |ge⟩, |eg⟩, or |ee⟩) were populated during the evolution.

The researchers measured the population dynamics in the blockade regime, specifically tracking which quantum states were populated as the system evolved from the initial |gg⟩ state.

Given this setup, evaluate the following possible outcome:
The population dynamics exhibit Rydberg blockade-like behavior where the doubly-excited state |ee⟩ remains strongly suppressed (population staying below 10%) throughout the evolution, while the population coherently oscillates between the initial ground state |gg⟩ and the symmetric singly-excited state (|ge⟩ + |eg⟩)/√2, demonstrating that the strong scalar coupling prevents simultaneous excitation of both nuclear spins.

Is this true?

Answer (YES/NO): YES